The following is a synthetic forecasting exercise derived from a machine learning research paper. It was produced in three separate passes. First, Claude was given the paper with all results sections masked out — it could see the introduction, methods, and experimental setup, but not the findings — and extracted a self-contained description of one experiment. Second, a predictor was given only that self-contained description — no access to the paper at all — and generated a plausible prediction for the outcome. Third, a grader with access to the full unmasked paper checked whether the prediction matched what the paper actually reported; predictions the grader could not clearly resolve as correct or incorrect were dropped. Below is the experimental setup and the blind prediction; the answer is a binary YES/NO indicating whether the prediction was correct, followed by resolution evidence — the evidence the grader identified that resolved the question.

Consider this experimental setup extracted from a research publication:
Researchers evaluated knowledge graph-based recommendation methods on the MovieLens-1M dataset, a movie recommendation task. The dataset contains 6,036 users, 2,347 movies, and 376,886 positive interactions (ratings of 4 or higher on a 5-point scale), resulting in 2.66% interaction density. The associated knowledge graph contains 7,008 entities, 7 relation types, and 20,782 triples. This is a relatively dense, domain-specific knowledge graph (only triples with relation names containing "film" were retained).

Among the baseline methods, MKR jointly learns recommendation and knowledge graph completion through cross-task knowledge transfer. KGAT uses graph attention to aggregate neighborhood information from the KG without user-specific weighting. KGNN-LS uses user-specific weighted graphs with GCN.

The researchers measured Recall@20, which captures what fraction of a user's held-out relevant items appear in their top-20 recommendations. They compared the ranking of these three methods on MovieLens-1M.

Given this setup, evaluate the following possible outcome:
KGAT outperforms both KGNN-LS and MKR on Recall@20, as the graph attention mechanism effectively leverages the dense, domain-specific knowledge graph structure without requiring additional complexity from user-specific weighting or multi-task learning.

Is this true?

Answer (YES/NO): YES